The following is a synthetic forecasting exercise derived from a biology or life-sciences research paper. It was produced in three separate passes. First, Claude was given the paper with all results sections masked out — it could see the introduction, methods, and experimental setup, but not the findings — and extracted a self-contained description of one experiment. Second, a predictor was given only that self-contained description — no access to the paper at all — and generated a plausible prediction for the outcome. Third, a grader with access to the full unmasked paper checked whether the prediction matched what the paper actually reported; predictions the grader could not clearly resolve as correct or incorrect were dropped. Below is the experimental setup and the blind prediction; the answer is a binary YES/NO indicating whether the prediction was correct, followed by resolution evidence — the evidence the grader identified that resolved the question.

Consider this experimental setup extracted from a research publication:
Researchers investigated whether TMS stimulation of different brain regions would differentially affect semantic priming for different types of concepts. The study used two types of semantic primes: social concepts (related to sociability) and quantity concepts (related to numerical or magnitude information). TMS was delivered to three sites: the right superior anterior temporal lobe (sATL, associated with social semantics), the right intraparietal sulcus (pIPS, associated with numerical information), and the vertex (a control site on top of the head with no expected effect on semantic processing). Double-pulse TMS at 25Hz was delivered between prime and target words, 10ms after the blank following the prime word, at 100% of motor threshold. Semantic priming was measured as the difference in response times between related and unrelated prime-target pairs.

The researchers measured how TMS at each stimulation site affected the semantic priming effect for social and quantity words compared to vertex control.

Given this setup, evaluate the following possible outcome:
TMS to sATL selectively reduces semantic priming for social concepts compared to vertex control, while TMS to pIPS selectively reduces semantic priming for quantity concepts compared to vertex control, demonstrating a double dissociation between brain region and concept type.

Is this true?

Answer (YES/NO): NO